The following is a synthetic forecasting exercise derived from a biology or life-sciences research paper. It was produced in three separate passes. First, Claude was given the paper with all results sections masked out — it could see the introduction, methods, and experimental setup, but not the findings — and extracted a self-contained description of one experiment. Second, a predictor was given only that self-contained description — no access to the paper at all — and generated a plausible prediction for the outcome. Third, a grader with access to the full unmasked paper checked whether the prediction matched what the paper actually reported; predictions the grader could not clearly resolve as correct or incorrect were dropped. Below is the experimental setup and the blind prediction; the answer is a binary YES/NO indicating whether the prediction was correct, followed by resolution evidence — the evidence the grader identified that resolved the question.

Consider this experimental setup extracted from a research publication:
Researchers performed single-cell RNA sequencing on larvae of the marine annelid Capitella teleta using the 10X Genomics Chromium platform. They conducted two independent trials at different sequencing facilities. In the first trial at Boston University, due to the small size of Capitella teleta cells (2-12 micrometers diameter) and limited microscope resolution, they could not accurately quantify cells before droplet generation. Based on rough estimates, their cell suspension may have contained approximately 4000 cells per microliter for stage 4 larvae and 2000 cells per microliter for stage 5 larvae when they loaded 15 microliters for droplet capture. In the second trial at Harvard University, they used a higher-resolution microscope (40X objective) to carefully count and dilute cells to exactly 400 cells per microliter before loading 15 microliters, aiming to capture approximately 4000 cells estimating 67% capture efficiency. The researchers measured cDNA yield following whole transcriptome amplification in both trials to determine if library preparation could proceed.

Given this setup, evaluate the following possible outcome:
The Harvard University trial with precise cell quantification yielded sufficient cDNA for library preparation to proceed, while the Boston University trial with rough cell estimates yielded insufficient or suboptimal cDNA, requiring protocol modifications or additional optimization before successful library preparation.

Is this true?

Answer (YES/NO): NO